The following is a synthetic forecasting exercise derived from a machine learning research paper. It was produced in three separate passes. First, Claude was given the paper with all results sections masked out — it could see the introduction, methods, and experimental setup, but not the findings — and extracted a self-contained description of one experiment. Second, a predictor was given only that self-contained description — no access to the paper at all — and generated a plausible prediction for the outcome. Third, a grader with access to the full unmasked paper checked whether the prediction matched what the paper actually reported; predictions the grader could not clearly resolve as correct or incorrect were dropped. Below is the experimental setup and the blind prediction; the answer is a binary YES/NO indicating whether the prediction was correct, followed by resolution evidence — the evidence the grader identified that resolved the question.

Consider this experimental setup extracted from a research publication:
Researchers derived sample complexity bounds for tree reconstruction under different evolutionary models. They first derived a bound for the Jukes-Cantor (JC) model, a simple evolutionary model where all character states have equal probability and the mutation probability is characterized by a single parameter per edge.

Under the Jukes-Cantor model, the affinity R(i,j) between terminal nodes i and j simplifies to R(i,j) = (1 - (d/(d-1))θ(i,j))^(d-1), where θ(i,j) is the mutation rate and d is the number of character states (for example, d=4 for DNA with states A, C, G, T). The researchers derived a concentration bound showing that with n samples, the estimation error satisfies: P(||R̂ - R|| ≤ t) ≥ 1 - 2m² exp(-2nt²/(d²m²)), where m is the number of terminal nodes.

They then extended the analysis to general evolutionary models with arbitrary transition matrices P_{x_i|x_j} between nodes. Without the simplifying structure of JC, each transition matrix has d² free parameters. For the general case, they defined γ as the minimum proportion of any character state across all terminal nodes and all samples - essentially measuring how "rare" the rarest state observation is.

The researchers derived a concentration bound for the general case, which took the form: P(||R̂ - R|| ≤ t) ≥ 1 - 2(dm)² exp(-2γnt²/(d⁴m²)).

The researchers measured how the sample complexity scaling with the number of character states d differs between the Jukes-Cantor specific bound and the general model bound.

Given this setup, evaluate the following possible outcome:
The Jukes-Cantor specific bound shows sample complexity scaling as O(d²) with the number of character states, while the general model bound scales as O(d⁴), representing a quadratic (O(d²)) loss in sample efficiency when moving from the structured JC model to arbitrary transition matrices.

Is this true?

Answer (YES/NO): YES